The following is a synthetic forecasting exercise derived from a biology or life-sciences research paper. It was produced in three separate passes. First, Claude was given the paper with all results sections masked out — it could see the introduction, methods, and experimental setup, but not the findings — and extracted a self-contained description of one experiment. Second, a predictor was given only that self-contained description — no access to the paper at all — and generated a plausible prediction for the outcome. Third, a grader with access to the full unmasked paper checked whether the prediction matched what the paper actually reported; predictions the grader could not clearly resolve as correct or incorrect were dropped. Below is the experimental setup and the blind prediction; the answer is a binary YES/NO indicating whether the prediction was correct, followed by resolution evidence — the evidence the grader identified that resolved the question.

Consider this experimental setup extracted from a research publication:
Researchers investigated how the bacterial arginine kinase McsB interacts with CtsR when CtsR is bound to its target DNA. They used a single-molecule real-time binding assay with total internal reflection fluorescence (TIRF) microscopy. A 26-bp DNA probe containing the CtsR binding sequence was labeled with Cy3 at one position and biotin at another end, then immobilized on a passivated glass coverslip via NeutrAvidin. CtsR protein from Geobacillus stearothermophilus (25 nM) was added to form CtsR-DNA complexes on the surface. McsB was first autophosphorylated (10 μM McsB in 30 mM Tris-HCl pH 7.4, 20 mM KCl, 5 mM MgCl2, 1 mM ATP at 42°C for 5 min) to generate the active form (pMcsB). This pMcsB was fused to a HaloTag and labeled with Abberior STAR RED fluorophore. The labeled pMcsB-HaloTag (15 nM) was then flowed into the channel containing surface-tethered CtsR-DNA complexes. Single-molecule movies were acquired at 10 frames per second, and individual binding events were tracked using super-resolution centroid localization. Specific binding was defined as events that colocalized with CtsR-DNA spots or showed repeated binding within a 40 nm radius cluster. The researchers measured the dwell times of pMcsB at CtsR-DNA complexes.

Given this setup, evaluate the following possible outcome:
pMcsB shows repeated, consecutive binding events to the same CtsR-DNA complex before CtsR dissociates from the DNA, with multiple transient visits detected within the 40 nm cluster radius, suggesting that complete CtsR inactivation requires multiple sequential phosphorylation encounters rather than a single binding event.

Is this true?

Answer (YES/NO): NO